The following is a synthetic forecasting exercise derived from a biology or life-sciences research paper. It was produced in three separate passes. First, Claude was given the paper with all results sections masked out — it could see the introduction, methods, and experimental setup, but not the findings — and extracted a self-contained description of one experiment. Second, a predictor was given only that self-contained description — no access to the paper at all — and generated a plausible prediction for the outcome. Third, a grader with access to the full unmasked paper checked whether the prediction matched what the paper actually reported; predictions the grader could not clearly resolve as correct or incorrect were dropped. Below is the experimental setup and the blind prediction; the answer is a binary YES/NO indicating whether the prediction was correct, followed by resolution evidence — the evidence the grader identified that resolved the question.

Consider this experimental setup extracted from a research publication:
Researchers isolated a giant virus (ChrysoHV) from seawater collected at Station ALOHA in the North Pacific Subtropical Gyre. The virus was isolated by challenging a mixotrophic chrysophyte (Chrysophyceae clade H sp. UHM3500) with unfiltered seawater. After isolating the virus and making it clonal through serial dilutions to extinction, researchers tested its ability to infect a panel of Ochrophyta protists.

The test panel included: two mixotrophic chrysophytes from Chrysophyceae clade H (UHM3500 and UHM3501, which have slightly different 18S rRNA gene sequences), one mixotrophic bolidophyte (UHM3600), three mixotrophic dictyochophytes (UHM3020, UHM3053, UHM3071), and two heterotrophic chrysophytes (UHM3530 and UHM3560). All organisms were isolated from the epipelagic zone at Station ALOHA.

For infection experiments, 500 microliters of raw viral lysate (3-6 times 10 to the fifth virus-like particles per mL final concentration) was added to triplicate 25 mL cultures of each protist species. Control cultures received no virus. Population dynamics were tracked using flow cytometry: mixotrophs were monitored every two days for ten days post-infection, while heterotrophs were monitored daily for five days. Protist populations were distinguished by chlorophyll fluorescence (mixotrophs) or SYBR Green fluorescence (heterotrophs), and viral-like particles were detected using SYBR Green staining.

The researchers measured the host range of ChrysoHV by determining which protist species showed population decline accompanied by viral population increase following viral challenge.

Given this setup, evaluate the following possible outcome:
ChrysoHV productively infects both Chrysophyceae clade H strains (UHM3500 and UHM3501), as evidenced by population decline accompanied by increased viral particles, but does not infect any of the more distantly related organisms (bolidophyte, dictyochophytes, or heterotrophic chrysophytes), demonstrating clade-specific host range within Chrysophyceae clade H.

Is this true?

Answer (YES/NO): YES